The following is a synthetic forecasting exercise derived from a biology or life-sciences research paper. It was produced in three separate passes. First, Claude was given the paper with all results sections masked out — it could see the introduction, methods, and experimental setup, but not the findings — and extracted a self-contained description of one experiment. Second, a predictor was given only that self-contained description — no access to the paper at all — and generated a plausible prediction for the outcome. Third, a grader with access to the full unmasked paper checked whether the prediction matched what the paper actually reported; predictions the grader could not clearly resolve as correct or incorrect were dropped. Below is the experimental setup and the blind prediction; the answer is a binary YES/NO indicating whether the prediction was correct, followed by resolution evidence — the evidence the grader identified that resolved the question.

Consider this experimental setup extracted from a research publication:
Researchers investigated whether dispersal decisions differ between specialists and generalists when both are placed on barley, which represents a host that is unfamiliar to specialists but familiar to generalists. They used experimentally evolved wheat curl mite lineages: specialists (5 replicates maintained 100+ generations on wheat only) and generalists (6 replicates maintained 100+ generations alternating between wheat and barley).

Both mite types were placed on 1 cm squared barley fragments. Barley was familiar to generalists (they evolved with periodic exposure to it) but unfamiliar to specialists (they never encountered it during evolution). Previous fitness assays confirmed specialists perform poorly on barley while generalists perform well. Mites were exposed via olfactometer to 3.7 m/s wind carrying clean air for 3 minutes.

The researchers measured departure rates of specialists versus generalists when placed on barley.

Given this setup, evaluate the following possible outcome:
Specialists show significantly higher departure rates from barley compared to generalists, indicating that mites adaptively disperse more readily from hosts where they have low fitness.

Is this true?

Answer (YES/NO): NO